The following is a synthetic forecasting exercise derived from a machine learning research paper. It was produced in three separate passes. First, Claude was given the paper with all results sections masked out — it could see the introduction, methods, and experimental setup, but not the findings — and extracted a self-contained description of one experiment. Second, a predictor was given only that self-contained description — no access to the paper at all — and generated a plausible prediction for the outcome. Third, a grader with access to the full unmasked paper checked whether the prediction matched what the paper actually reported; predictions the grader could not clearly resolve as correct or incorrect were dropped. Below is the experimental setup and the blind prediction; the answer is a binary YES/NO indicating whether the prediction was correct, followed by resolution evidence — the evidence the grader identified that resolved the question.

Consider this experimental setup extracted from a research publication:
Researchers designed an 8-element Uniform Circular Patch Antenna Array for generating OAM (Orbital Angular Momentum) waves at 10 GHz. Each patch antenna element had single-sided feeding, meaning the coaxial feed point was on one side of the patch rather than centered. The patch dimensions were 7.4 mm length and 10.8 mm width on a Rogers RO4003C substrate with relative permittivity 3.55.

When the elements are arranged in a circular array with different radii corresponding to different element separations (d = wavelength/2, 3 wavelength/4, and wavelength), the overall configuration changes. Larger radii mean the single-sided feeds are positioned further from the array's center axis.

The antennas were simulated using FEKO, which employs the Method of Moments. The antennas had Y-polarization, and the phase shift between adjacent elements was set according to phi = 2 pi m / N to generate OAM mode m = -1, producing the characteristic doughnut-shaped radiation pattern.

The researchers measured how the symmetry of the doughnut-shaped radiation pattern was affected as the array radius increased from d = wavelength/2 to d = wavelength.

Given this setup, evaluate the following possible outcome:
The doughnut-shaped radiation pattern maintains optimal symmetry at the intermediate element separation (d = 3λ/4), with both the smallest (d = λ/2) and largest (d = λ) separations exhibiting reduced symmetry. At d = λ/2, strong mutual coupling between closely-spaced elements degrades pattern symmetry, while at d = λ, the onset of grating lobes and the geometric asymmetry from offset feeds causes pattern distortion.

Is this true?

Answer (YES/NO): NO